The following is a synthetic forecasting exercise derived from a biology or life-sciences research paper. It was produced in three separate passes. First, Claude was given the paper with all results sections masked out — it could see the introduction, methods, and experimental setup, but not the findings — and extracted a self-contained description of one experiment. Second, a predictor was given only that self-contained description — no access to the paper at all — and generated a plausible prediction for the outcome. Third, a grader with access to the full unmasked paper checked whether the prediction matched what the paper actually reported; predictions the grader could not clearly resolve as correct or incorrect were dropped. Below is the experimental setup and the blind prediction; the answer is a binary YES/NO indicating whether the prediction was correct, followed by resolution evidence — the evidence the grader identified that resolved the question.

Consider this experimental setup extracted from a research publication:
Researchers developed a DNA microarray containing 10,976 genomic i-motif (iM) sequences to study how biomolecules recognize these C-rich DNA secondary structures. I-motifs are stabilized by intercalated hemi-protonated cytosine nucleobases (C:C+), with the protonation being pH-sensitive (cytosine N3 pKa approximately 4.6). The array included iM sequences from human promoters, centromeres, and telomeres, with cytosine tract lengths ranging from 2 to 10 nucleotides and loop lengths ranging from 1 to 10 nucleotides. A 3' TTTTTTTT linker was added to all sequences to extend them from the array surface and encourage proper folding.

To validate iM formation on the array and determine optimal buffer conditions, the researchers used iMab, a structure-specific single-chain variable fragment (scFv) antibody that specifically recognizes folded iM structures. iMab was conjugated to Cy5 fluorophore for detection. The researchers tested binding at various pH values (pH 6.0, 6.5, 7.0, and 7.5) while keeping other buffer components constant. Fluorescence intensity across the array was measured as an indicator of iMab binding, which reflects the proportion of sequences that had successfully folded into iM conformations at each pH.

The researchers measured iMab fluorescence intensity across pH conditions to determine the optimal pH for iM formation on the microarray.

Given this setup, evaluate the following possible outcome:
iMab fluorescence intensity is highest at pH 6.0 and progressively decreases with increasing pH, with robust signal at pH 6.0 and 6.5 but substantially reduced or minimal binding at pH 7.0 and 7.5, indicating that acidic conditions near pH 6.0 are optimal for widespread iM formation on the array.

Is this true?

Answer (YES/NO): NO